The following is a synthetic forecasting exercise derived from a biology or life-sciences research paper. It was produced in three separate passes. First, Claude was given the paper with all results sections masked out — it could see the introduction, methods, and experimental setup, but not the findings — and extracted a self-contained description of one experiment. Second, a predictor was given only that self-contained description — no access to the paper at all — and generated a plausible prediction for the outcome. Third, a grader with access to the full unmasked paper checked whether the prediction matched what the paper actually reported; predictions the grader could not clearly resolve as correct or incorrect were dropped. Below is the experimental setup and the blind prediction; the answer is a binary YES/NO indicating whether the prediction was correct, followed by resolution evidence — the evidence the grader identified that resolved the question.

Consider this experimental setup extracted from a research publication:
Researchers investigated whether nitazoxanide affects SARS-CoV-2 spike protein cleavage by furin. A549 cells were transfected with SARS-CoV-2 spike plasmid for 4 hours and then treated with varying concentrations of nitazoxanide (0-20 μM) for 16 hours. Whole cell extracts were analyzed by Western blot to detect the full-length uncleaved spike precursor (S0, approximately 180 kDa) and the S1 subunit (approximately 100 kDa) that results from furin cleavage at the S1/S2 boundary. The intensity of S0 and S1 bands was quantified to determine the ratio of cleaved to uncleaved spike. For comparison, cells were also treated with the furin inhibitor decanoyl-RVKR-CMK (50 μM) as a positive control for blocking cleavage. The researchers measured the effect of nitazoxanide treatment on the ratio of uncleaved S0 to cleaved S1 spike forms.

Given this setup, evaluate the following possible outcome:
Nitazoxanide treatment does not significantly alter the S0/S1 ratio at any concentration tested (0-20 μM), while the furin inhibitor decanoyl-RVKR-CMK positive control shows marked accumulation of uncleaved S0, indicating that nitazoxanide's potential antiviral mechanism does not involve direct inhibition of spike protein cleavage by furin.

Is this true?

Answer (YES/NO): YES